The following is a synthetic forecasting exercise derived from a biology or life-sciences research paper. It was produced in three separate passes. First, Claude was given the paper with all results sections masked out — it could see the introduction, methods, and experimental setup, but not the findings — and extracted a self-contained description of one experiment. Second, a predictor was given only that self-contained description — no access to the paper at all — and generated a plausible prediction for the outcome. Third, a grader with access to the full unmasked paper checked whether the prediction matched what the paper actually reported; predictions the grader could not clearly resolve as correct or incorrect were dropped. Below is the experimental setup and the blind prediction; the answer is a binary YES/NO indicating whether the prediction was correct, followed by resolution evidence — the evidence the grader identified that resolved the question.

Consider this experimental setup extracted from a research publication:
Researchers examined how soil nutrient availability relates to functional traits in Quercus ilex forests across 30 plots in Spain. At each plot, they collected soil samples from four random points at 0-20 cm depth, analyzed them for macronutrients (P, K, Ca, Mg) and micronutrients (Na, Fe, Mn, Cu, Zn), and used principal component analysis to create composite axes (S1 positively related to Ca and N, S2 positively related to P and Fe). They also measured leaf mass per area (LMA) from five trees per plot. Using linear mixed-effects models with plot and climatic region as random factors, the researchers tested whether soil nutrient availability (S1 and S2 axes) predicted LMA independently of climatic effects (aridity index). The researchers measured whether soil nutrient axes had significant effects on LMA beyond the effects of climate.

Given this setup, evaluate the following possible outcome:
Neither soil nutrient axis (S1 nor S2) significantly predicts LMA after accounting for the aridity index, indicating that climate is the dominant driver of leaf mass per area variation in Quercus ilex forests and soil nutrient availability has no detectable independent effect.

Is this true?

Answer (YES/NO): YES